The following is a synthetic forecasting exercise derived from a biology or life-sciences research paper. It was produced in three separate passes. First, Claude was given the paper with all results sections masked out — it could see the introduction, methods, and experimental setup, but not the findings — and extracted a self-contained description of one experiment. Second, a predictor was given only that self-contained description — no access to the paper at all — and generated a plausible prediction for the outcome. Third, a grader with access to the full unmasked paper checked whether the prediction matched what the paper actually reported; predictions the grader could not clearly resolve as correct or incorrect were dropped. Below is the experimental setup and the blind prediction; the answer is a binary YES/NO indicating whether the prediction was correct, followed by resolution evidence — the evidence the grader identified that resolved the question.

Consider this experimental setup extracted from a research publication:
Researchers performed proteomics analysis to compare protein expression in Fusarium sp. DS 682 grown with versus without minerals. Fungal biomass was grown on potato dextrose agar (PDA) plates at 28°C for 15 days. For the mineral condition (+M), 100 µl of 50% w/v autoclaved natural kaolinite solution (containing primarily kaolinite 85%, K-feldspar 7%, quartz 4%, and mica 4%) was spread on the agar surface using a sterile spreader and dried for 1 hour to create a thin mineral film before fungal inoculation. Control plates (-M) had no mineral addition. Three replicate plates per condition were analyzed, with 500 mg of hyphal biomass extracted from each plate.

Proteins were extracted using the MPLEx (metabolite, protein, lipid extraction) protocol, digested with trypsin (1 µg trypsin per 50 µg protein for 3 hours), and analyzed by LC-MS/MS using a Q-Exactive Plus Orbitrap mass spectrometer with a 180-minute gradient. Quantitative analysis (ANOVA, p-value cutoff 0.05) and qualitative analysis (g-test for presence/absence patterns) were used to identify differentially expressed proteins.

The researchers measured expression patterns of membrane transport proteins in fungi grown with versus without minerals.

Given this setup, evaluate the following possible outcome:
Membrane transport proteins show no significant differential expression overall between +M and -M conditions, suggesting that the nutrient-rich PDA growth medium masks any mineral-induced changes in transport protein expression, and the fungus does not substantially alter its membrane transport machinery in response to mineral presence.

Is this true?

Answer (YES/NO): NO